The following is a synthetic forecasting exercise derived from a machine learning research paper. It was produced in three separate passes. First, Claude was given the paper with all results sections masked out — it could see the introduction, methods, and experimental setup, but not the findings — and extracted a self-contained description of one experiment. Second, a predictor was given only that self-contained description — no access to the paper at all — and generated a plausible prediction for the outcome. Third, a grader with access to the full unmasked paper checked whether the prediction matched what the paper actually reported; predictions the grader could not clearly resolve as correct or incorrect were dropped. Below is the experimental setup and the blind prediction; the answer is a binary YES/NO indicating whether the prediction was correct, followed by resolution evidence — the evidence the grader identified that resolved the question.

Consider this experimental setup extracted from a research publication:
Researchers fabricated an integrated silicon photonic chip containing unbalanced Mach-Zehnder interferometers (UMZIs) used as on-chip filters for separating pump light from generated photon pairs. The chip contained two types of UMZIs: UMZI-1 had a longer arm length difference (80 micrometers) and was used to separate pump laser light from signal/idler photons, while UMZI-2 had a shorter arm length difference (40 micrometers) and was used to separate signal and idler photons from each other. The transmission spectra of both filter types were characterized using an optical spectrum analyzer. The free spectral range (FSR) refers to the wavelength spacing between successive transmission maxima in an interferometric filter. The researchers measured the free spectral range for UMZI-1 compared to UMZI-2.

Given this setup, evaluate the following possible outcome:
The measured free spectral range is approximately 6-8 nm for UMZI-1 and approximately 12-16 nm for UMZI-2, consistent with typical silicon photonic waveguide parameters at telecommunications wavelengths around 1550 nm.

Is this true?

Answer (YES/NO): NO